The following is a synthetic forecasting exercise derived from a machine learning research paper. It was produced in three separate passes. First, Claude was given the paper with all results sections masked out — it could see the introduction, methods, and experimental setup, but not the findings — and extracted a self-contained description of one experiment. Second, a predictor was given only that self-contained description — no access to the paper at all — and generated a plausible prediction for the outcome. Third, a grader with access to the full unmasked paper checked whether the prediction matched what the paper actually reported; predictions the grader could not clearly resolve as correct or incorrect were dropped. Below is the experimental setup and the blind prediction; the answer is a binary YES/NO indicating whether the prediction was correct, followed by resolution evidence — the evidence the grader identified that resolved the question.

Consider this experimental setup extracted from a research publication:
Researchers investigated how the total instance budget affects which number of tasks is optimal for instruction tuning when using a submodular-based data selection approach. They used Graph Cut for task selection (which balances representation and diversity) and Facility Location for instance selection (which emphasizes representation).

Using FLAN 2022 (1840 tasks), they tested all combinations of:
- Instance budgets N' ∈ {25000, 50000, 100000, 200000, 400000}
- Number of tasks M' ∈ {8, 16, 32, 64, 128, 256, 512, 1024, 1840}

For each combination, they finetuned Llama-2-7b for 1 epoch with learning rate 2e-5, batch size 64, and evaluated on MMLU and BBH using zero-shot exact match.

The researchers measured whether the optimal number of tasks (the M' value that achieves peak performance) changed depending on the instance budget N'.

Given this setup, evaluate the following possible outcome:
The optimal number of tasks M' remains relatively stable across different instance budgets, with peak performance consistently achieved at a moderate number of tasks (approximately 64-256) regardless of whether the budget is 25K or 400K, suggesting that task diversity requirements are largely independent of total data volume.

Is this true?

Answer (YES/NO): NO